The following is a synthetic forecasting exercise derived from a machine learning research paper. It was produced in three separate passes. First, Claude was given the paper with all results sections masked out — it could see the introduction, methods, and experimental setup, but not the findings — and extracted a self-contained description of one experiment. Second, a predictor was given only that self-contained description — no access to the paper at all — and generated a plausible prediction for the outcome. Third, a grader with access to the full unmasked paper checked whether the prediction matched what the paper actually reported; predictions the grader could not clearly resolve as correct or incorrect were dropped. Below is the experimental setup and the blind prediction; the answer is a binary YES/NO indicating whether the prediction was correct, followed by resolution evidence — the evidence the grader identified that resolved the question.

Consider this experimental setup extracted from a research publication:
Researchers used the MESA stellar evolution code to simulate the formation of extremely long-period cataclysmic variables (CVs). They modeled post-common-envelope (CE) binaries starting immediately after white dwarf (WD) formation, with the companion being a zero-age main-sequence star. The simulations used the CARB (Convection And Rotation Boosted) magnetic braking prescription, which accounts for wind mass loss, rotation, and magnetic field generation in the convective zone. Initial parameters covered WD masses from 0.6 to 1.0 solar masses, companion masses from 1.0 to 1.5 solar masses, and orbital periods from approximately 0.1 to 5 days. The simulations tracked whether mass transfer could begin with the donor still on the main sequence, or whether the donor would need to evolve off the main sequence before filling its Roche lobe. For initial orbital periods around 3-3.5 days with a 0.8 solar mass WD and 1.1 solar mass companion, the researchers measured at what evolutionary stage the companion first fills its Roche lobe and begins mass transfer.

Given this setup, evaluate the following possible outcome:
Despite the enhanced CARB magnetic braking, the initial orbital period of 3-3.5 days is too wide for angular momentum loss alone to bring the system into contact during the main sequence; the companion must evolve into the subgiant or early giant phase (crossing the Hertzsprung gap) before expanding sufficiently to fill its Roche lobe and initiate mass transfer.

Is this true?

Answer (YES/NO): YES